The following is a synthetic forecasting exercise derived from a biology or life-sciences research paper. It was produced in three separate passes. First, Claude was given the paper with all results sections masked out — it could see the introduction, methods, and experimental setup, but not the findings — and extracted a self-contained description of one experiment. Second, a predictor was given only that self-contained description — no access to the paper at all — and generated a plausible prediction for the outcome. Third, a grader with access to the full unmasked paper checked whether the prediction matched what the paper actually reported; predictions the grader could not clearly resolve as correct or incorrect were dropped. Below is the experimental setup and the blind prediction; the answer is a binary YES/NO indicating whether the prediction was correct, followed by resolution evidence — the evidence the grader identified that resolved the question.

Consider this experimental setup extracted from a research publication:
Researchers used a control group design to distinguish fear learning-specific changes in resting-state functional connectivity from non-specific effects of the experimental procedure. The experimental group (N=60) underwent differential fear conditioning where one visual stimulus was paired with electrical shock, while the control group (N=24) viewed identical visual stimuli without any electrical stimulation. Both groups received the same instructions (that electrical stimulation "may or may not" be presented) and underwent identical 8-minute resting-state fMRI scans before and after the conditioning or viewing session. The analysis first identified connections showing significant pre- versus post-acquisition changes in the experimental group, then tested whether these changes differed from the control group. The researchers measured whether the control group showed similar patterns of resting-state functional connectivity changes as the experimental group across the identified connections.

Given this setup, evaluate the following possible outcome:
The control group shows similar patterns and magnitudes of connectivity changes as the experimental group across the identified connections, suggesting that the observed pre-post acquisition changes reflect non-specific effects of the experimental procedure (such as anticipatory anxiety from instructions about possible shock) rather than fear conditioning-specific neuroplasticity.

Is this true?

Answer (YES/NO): NO